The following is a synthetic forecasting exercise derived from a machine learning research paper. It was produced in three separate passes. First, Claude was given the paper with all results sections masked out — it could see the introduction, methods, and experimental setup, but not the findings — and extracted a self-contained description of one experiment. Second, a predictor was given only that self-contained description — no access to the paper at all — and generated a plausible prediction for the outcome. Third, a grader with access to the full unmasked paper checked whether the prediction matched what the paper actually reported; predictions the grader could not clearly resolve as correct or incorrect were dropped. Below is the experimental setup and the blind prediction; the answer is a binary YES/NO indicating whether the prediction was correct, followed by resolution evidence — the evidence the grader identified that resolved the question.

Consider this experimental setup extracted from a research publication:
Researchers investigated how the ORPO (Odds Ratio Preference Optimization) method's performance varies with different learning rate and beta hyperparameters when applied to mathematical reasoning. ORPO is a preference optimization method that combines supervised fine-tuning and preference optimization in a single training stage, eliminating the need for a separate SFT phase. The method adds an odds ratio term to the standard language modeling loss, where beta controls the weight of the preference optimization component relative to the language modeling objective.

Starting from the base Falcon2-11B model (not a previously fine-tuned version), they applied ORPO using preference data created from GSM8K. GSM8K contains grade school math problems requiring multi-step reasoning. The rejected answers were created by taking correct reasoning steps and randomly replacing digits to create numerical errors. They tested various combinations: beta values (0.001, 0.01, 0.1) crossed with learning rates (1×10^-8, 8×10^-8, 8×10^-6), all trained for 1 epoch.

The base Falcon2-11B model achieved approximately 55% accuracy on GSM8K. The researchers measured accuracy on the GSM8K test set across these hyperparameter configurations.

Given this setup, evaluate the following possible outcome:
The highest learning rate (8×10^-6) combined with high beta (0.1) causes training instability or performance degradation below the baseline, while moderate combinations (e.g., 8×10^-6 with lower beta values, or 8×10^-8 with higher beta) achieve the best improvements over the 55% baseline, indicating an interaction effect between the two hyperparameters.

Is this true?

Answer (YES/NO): NO